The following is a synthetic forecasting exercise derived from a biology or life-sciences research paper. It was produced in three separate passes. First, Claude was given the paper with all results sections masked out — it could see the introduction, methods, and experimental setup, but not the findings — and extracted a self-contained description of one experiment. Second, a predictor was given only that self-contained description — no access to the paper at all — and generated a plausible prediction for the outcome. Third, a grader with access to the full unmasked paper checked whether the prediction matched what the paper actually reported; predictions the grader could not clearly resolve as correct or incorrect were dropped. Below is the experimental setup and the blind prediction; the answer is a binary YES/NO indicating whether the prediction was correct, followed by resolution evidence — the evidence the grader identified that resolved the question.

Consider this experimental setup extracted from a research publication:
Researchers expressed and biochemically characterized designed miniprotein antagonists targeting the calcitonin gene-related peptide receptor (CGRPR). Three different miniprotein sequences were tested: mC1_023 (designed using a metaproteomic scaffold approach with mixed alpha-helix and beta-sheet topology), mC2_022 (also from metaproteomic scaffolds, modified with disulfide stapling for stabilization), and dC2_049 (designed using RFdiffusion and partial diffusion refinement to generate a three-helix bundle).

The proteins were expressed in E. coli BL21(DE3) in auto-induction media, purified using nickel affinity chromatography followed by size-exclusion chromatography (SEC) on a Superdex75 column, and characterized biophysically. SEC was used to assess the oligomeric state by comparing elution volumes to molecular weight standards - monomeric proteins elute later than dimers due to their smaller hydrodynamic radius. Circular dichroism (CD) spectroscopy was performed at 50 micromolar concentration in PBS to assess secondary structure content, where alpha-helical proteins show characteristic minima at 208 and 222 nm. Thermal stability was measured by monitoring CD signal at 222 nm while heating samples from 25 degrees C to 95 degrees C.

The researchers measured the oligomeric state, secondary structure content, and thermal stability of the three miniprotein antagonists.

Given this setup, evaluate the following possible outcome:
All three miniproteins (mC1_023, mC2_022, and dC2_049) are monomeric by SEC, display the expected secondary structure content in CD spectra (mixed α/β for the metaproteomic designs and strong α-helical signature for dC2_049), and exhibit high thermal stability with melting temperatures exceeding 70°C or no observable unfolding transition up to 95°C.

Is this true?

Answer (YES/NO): NO